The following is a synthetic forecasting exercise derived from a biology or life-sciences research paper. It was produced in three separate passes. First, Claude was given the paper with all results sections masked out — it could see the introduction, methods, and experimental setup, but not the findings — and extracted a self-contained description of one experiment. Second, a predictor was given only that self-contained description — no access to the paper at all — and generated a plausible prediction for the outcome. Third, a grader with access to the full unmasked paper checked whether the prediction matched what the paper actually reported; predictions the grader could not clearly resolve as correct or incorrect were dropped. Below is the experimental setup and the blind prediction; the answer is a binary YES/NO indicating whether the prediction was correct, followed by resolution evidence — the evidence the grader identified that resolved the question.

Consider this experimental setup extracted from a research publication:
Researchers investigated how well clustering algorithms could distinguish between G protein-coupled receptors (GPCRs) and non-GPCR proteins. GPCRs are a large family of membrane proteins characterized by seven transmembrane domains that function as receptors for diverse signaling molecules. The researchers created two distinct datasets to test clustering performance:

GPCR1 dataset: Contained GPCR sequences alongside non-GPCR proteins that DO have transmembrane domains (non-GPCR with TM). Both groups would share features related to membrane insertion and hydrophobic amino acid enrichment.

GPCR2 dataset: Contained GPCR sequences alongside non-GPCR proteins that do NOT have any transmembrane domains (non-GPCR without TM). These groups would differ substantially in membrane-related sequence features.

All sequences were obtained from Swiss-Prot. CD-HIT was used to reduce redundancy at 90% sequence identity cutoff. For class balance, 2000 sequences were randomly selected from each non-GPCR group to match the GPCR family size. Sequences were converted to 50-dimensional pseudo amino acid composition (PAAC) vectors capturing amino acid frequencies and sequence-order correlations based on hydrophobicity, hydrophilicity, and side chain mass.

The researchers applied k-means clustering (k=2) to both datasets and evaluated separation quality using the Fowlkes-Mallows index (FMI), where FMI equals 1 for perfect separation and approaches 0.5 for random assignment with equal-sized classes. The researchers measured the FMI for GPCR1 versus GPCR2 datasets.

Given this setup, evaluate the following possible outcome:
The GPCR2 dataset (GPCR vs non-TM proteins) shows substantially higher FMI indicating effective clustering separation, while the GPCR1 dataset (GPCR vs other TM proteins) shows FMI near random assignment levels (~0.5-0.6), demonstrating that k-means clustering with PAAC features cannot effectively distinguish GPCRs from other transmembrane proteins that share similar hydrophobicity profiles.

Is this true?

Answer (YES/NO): YES